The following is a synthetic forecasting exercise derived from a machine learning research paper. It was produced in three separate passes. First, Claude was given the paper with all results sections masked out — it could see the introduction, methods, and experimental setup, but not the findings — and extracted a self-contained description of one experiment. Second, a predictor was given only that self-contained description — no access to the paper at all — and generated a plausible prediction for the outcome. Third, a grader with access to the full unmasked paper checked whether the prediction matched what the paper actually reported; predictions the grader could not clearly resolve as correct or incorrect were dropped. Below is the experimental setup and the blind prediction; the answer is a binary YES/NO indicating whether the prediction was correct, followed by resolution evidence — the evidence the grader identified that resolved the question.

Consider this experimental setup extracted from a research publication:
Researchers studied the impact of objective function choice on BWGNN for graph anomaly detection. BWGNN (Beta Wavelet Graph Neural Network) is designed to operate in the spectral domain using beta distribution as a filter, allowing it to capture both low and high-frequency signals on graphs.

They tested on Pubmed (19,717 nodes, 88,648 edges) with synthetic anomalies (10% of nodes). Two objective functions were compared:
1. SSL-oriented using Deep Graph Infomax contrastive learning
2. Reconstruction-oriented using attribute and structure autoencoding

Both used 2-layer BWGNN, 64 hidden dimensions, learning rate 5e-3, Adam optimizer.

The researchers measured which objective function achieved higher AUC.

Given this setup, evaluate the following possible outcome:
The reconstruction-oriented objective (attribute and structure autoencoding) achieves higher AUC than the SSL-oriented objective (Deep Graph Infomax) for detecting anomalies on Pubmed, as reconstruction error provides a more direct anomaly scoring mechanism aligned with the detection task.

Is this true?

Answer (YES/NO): NO